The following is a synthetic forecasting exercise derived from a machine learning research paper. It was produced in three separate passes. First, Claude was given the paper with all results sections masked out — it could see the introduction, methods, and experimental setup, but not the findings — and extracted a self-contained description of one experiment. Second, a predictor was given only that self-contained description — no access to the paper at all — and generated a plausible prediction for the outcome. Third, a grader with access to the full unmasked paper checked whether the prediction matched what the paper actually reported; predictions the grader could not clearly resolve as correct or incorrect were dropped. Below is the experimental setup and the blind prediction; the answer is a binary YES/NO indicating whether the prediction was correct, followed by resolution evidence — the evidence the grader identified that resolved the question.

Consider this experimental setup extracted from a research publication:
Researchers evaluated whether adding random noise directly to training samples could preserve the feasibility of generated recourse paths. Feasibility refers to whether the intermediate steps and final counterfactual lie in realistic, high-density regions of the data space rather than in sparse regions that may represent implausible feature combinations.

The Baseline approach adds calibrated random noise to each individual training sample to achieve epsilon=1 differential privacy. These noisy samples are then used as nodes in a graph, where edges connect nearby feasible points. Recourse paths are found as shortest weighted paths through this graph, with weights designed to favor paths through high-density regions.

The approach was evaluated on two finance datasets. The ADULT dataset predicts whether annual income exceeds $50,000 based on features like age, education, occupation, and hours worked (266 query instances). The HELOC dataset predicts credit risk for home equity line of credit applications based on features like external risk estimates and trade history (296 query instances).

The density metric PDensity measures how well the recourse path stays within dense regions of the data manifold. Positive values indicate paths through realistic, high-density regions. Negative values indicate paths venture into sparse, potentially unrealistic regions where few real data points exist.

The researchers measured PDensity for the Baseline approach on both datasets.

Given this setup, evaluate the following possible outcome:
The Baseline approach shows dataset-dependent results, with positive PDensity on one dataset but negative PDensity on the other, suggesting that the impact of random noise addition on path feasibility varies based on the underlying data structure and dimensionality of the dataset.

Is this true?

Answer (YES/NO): NO